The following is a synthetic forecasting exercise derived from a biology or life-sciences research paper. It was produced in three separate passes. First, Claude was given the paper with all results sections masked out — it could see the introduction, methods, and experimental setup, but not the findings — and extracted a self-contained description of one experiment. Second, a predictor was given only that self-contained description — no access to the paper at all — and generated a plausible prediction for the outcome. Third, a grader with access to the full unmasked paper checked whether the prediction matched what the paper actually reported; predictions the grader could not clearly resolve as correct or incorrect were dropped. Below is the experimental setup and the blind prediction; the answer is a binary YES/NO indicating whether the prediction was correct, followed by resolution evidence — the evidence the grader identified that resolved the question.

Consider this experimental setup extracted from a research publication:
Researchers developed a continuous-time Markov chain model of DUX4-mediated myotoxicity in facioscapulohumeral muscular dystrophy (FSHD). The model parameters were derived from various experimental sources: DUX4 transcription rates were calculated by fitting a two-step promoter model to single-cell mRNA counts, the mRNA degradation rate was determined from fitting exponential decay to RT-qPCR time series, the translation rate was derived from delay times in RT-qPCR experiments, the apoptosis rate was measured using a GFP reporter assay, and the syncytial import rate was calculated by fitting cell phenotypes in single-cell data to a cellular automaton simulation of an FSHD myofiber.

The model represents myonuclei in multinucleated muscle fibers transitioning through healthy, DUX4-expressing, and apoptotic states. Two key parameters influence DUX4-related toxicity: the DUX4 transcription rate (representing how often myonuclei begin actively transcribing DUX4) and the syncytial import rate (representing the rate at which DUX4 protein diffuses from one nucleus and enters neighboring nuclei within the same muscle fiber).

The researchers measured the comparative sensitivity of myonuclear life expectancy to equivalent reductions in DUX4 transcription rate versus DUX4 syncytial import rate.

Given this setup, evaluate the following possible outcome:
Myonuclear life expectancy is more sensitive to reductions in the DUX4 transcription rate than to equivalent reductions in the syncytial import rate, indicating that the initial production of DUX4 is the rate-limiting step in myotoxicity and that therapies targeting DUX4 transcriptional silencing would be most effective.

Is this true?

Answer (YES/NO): NO